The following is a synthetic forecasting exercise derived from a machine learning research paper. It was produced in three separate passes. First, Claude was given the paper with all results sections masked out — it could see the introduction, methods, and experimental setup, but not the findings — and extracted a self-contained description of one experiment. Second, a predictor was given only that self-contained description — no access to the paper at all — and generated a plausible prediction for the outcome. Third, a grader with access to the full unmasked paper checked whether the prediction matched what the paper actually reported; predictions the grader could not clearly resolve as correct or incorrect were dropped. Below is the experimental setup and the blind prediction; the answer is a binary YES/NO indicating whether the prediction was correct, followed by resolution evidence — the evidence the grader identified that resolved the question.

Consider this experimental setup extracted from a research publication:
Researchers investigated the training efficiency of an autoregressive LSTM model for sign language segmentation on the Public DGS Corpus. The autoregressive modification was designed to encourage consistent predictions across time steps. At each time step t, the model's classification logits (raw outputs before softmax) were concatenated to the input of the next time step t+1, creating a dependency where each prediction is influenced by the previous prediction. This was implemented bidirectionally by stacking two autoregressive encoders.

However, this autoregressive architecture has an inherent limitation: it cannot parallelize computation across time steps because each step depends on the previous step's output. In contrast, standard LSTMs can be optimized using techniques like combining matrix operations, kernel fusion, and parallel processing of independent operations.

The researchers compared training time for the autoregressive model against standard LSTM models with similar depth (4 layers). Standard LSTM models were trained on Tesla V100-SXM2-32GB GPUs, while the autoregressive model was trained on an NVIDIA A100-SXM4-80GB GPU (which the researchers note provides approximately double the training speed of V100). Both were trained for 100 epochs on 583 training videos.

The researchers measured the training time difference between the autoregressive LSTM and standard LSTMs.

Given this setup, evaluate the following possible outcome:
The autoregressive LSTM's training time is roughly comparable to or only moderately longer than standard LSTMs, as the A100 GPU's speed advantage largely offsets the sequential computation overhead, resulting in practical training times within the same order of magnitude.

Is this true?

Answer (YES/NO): NO